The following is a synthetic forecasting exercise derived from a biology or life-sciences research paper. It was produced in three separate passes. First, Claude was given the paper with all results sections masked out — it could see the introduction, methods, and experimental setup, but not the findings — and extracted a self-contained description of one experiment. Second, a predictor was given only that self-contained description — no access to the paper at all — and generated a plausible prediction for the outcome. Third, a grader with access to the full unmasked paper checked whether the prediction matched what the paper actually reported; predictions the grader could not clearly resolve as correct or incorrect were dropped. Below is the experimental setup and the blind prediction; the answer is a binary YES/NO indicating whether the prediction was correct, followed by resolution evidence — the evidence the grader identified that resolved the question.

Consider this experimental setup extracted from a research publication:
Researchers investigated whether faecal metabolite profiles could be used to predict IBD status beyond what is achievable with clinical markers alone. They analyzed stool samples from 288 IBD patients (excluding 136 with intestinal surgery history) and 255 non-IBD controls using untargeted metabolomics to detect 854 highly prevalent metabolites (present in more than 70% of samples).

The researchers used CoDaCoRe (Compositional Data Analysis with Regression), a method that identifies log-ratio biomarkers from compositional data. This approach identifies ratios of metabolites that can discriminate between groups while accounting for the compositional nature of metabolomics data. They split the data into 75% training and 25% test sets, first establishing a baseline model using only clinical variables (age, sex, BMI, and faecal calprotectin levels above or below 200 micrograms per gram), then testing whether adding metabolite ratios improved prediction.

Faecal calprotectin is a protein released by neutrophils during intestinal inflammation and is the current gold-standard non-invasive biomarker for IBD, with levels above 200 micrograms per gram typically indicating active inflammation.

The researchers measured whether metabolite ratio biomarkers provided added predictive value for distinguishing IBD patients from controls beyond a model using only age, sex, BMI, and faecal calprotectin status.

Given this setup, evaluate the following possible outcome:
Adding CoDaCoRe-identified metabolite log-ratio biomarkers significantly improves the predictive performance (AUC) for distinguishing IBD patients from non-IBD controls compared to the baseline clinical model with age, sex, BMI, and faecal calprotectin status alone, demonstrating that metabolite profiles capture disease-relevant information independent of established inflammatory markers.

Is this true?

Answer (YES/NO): YES